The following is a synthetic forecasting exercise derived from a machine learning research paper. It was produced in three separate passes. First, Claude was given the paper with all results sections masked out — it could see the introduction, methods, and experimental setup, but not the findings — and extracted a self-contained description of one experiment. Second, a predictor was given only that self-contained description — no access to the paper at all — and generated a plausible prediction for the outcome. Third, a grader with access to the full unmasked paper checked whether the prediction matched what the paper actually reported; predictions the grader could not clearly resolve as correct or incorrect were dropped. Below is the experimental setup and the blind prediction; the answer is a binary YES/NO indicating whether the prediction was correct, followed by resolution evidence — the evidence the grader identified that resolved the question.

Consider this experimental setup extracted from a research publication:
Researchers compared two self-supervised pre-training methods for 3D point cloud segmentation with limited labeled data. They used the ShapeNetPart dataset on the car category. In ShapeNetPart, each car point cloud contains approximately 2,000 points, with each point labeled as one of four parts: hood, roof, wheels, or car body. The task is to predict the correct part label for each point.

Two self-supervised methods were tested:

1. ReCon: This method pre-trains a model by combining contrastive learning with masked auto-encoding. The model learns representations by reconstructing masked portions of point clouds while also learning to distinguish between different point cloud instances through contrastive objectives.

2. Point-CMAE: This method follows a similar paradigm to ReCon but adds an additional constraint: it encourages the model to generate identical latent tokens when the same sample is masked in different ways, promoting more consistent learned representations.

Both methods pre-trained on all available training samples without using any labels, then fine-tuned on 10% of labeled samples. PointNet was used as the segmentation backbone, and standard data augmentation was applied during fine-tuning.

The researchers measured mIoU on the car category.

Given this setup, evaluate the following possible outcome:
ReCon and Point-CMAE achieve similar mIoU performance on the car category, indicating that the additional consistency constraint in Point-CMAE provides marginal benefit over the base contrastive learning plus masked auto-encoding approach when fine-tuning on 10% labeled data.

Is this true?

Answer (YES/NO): NO